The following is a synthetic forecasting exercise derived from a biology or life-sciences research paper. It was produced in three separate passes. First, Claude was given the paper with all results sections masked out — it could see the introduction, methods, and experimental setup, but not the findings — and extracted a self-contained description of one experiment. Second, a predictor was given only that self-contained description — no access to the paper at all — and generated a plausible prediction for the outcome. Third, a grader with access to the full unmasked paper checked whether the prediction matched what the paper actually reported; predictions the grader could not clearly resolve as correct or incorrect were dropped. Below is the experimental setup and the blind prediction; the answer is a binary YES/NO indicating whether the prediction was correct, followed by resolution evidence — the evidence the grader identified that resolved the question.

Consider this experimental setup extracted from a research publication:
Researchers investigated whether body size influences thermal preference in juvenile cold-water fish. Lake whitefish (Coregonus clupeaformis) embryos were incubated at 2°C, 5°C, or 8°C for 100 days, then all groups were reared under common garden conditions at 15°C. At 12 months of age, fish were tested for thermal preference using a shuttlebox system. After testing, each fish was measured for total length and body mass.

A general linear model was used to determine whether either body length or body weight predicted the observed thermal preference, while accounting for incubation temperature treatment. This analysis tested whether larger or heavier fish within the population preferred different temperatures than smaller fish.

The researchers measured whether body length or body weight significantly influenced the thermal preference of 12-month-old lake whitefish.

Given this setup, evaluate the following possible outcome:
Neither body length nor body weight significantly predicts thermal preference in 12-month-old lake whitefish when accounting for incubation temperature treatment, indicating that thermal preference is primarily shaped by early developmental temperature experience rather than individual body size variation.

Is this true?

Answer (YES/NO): NO